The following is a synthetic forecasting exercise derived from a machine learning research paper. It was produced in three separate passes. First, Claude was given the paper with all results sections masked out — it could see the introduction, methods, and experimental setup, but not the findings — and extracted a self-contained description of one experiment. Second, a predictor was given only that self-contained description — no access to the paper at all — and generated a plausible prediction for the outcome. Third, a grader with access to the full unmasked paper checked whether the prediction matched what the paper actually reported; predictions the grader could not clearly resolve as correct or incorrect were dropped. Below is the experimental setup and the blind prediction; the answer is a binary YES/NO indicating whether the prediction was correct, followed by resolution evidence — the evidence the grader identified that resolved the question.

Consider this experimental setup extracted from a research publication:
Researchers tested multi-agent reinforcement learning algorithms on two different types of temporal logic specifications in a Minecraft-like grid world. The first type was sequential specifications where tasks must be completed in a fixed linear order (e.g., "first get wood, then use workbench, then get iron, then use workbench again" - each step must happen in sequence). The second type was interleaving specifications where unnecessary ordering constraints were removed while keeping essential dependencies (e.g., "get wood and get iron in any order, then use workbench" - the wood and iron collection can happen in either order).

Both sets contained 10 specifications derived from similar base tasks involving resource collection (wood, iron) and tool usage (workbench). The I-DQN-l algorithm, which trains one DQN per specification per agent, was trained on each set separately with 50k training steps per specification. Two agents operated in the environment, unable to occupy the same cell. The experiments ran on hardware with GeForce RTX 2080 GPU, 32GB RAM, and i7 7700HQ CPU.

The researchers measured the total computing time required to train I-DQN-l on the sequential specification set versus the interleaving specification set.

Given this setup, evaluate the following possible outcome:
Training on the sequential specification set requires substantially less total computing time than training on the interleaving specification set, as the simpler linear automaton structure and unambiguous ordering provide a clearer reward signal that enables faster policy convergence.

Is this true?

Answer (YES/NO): YES